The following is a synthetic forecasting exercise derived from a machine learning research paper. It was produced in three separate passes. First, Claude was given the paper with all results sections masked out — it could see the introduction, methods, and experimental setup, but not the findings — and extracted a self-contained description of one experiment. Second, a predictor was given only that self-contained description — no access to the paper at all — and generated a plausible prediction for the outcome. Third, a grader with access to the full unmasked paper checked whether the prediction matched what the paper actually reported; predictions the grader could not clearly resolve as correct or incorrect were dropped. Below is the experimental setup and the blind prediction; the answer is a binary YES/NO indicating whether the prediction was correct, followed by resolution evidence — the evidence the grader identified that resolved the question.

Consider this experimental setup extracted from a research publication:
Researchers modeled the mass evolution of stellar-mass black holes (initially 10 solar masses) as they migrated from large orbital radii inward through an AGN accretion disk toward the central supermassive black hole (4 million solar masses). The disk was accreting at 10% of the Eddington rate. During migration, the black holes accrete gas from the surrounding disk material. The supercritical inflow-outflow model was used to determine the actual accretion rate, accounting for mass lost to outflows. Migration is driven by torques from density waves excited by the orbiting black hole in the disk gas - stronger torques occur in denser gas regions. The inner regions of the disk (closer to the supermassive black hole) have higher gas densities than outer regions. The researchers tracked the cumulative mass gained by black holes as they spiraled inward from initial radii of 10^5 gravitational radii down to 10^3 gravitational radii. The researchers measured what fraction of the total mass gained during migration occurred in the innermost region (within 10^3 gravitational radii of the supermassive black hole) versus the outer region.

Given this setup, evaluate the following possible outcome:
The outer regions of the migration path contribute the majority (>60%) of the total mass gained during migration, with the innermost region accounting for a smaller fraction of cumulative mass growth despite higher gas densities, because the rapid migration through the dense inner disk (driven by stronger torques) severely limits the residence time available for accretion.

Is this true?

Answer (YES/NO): NO